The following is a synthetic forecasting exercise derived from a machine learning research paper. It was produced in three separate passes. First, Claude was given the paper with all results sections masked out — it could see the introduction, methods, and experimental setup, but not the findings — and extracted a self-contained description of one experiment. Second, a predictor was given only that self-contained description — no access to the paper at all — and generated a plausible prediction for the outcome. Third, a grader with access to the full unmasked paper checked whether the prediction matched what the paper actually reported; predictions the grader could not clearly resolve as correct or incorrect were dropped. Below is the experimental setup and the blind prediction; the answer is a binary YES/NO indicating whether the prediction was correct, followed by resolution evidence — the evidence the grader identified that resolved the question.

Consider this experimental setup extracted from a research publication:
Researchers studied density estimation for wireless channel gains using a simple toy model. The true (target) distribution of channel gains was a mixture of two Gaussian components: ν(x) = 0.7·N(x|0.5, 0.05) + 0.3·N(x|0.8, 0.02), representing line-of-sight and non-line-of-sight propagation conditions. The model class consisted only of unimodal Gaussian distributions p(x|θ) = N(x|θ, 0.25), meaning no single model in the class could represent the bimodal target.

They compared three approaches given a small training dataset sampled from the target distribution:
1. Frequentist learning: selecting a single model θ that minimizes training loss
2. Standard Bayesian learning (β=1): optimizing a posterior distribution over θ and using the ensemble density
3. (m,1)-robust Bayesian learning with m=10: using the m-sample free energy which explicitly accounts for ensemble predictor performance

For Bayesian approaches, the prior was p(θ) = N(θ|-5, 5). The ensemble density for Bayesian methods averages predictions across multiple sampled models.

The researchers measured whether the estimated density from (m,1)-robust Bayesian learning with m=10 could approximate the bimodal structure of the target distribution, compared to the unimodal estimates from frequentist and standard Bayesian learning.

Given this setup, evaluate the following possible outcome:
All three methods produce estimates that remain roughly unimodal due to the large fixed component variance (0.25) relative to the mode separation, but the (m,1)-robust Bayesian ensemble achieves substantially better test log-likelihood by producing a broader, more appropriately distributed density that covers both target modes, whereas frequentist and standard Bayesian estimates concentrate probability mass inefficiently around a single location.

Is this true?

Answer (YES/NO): NO